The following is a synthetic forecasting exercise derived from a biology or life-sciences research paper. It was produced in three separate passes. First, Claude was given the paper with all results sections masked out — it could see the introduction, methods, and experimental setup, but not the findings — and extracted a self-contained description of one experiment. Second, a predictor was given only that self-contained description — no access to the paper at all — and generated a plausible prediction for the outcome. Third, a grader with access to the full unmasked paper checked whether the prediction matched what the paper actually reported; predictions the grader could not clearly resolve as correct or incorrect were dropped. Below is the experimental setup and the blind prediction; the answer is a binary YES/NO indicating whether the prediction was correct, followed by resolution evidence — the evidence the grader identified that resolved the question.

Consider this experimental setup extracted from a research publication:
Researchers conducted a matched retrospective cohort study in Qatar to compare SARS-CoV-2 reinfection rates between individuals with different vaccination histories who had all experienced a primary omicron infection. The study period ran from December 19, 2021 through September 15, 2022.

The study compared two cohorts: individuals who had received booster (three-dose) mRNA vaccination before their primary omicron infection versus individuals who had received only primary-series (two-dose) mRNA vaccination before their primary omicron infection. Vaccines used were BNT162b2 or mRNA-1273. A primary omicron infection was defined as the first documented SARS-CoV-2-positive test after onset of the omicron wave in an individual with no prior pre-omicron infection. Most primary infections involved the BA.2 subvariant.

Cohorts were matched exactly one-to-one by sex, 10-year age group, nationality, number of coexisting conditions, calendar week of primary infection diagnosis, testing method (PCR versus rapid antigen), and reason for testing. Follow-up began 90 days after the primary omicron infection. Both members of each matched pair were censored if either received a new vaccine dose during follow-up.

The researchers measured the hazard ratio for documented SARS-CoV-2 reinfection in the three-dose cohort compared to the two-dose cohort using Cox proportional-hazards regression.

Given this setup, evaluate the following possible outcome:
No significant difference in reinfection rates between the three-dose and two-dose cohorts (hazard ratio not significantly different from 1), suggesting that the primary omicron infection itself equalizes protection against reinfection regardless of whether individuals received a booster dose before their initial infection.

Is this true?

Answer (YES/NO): NO